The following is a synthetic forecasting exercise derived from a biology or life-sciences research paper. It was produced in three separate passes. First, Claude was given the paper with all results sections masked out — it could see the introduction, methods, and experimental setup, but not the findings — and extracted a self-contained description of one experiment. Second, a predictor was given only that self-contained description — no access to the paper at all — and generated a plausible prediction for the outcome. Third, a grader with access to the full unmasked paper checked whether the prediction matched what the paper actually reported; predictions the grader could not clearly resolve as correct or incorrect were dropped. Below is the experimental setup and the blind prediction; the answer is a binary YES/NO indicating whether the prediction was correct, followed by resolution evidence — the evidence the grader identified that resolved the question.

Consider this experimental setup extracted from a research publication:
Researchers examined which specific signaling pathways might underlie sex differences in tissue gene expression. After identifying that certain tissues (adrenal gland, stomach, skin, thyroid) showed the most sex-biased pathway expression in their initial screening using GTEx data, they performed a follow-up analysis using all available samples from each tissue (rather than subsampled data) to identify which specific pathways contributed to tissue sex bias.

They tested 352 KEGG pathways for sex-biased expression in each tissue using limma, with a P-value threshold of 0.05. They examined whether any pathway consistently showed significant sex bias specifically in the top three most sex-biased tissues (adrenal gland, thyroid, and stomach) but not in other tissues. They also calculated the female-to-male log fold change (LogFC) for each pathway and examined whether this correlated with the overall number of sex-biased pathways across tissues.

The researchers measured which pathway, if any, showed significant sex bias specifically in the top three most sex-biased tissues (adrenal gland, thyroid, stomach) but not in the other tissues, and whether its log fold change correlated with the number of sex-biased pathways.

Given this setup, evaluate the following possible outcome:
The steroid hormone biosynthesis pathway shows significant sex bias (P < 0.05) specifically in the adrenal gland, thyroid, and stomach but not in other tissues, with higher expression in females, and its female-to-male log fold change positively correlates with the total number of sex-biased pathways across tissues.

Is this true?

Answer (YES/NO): NO